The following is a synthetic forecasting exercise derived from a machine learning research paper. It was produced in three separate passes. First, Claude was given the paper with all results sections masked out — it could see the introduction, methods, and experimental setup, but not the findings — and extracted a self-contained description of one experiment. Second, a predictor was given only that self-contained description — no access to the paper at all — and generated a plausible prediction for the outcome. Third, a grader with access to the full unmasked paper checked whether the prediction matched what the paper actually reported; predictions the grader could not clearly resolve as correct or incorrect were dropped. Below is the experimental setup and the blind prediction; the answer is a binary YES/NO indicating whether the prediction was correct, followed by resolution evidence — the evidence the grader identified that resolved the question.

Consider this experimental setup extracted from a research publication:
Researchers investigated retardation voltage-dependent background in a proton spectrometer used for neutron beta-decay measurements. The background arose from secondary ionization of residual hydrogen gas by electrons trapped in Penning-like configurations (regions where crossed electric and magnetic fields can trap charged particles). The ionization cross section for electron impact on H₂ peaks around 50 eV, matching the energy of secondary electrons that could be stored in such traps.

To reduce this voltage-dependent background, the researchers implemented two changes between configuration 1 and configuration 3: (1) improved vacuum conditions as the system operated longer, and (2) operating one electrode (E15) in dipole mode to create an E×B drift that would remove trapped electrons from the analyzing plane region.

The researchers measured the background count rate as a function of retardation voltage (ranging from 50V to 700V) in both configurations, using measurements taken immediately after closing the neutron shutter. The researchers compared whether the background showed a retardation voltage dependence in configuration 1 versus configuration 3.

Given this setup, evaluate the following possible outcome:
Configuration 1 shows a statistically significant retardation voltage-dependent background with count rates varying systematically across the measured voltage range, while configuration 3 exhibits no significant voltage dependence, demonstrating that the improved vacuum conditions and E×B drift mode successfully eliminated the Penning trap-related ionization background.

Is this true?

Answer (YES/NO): YES